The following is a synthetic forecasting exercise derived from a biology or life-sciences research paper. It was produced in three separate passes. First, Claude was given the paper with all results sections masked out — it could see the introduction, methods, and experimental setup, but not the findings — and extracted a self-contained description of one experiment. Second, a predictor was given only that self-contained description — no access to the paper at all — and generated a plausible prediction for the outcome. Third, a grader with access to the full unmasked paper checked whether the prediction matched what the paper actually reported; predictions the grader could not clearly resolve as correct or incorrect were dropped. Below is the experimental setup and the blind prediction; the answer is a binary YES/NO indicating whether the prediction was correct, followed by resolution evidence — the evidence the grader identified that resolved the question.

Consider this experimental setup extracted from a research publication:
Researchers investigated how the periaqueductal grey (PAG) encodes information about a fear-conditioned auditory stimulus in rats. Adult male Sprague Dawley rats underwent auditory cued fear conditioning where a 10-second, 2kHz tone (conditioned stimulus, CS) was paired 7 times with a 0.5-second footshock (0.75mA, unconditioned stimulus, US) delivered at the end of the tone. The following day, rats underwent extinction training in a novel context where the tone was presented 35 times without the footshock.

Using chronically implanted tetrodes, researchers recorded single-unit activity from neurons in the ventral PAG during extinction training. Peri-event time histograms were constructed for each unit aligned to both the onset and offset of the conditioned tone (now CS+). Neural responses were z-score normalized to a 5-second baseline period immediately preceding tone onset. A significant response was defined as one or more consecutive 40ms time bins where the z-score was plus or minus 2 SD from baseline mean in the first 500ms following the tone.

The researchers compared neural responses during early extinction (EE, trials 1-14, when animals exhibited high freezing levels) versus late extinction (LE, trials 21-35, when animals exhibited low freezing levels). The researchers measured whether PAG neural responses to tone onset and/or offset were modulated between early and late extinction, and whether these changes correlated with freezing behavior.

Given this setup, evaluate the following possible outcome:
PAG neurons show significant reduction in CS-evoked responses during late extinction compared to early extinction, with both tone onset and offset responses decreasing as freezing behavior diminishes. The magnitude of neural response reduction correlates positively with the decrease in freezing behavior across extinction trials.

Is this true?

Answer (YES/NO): NO